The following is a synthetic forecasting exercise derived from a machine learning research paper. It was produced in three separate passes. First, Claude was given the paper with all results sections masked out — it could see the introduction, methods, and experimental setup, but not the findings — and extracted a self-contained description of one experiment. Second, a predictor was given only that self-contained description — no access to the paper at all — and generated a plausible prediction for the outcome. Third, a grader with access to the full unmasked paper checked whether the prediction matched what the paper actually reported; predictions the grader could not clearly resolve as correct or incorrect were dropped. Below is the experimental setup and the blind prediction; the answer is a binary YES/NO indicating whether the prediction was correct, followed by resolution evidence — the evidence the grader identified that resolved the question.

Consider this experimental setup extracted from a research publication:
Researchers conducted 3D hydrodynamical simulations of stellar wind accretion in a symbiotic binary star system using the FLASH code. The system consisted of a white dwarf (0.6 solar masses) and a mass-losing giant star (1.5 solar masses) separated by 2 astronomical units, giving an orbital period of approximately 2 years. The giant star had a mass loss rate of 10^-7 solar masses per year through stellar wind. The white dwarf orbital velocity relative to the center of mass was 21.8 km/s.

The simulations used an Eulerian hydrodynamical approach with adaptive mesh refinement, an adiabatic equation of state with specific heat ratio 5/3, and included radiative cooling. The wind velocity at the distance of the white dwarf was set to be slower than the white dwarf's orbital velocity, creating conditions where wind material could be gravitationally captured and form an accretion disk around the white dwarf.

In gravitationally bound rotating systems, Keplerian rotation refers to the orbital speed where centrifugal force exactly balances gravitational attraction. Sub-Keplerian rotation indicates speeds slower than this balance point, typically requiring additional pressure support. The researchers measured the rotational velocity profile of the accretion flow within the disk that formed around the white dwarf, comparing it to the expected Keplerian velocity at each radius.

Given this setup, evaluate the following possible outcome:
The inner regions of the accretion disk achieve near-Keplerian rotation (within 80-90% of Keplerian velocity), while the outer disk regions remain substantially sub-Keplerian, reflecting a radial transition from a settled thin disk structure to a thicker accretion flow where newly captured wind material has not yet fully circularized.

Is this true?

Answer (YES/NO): NO